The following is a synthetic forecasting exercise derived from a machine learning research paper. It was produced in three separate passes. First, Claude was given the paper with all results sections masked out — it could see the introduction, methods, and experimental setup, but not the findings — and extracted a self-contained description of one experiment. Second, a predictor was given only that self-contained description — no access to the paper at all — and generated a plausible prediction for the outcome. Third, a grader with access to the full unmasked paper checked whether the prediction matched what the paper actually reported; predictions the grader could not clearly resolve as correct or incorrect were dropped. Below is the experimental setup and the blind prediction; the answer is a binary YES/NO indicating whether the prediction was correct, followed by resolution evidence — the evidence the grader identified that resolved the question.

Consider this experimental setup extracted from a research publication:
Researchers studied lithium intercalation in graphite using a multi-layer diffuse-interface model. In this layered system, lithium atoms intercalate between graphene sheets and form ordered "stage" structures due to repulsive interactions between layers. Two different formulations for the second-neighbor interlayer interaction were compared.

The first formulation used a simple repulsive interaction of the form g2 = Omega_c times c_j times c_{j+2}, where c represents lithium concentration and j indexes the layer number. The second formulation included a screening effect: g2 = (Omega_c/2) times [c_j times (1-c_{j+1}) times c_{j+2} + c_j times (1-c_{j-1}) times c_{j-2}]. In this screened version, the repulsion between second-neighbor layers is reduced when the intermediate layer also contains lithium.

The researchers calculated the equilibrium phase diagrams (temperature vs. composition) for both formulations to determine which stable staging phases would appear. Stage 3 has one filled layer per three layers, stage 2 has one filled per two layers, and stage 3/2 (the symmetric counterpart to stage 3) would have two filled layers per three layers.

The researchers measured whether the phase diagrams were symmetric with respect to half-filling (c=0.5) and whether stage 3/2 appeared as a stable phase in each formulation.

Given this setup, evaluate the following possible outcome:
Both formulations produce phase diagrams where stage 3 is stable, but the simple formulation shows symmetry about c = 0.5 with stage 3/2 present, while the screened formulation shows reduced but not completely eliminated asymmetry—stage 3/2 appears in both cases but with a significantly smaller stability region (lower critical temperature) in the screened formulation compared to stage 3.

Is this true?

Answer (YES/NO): NO